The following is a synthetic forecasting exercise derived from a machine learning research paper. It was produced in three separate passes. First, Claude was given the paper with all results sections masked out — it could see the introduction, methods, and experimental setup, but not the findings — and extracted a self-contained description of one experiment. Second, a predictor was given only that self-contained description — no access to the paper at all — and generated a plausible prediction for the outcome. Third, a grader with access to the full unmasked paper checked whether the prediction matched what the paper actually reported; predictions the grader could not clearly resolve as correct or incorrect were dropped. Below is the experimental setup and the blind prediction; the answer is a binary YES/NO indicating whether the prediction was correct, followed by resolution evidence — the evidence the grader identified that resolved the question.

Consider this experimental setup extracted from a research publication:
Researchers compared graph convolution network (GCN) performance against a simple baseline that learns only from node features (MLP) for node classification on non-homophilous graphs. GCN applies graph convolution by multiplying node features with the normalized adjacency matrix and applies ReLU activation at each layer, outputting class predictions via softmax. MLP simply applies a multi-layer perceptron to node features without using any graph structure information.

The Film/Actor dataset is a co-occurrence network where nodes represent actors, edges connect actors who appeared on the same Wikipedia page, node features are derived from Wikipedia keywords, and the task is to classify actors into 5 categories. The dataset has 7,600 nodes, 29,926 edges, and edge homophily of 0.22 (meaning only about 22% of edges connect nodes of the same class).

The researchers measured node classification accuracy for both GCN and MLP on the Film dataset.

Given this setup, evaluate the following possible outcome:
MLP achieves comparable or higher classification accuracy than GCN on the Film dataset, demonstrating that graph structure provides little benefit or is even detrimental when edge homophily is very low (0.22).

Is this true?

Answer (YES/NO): YES